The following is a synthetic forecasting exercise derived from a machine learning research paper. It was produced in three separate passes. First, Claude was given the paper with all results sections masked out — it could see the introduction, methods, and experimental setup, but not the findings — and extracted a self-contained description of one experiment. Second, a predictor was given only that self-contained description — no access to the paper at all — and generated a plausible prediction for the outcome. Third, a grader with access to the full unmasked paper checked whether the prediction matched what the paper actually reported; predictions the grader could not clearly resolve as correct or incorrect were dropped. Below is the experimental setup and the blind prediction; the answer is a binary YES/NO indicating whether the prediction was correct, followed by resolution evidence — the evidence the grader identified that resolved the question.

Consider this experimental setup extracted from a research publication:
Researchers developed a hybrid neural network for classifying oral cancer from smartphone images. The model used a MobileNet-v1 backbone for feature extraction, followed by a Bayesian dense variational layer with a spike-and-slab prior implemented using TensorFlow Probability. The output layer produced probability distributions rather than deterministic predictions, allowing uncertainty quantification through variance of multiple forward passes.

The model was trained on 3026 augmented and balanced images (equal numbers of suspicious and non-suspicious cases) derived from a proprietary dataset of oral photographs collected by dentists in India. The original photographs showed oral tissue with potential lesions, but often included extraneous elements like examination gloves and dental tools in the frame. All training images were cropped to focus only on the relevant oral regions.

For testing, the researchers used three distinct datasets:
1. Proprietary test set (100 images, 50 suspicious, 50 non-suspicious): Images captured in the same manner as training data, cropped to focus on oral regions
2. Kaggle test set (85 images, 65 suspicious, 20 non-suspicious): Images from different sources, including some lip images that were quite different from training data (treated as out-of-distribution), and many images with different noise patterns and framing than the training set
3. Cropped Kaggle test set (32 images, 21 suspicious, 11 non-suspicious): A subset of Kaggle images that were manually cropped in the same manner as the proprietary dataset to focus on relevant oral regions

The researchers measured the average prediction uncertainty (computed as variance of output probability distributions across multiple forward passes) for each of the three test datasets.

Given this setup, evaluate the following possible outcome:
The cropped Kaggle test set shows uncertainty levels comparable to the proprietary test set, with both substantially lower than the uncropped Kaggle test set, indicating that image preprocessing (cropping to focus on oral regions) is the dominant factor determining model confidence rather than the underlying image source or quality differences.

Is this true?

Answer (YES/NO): YES